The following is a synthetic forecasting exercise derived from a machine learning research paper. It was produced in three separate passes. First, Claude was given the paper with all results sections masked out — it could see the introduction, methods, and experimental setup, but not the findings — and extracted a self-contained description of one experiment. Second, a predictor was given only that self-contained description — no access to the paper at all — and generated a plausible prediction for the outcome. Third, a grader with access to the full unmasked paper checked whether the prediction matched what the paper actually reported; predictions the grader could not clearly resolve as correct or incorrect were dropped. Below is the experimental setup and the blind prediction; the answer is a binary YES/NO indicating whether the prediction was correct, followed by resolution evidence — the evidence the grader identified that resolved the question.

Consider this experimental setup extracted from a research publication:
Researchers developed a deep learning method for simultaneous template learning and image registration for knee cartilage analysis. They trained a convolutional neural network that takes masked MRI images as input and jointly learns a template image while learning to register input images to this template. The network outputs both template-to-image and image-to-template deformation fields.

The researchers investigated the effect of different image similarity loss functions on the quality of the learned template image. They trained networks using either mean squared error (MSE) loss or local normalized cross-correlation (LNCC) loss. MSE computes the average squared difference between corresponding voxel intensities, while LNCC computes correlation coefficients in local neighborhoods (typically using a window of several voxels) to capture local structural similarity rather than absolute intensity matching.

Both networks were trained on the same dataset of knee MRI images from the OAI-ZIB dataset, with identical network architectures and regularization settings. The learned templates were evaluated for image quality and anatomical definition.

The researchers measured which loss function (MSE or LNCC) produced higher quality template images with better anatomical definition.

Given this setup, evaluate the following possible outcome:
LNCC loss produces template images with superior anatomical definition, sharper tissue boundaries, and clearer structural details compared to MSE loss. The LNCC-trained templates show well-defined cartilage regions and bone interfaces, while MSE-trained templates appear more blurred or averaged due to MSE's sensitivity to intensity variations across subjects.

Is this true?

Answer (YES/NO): NO